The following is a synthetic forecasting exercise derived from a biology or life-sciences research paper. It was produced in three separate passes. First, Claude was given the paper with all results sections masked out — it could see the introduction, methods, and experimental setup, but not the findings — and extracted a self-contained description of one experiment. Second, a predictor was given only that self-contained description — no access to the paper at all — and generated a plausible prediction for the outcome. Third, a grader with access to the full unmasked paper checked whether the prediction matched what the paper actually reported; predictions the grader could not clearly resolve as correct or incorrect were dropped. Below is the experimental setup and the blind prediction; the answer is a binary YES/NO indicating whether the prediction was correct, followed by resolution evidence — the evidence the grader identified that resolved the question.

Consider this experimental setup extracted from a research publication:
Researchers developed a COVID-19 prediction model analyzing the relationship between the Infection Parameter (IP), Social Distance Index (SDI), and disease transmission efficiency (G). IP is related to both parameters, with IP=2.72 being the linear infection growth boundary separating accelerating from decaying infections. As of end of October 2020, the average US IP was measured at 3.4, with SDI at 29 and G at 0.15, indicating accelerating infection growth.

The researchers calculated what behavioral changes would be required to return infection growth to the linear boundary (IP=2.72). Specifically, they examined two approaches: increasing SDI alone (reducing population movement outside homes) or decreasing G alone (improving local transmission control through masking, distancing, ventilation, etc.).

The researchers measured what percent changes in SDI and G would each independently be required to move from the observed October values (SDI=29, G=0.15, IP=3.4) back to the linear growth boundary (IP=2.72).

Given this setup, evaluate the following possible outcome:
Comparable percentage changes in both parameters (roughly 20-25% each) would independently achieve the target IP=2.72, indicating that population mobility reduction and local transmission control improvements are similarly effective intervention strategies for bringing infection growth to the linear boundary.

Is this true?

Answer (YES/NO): NO